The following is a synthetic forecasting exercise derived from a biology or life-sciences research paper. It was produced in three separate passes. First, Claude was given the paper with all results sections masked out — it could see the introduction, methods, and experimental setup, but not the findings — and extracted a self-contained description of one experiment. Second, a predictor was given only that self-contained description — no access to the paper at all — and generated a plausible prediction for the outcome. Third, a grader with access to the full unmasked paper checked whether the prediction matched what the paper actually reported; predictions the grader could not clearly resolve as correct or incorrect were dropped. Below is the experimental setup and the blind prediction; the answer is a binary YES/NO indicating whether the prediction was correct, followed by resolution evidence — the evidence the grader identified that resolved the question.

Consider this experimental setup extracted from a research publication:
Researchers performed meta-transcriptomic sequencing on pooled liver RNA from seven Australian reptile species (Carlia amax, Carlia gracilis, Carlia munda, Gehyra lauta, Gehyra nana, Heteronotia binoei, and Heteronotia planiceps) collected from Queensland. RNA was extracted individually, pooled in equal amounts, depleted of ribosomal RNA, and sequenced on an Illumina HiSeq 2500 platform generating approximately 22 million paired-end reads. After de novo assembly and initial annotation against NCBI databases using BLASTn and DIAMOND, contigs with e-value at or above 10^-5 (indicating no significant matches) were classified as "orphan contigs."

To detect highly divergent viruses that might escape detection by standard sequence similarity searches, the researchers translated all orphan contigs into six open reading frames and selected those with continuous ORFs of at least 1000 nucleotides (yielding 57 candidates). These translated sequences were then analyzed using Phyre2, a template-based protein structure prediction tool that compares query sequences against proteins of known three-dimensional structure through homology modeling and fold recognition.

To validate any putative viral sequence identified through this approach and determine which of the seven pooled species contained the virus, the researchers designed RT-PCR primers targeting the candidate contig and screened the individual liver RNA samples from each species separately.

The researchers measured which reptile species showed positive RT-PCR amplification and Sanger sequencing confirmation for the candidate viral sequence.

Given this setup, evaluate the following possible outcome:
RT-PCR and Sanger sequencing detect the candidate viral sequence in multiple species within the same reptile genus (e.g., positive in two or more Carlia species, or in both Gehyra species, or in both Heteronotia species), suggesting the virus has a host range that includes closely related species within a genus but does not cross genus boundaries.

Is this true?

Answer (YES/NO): NO